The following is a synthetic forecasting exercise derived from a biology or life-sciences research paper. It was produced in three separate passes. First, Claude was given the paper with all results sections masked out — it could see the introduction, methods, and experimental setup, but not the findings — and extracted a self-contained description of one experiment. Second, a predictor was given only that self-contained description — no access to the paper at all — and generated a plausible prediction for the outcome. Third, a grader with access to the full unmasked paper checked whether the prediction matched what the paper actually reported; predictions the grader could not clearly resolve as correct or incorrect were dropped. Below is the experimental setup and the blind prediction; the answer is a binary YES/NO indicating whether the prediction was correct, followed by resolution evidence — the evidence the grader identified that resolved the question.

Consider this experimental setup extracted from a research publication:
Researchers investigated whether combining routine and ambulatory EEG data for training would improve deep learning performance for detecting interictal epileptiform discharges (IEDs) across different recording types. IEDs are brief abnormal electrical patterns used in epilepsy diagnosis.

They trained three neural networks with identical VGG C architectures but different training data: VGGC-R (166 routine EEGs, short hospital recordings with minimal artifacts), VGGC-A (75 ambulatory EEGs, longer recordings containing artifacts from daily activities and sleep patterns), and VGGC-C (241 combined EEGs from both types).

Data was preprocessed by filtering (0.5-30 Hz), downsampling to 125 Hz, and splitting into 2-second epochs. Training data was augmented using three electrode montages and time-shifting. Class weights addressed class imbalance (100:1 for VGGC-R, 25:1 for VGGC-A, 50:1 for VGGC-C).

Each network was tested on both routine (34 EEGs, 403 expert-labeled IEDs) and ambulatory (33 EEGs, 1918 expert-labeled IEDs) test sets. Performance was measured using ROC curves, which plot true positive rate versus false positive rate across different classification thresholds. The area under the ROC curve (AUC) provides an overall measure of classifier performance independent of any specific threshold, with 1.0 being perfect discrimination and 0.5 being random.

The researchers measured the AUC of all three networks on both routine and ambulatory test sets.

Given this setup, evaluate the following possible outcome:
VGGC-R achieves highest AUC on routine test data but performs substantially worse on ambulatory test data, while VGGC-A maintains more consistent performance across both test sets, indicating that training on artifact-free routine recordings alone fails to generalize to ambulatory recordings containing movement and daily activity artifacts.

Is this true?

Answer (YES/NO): YES